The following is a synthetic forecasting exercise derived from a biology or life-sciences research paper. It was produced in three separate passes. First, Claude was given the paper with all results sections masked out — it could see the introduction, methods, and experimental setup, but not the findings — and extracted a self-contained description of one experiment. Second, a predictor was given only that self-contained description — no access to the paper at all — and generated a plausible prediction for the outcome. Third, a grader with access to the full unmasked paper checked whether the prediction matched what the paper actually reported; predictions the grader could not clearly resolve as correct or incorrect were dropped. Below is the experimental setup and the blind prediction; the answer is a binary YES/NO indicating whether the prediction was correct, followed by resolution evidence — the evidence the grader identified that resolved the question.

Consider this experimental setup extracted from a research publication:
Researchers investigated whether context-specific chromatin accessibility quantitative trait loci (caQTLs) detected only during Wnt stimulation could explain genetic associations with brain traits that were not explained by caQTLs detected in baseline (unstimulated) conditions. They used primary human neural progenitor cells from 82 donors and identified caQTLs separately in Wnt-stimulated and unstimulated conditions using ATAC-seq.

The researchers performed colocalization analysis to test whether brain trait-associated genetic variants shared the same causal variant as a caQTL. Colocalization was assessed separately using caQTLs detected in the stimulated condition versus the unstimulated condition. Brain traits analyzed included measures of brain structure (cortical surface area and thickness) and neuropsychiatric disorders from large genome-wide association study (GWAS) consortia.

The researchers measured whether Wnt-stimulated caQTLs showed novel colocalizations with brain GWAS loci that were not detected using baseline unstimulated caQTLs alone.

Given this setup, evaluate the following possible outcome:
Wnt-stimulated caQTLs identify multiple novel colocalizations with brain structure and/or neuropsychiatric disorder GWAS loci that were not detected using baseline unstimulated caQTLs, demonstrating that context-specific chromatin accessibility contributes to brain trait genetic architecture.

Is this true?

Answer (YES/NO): YES